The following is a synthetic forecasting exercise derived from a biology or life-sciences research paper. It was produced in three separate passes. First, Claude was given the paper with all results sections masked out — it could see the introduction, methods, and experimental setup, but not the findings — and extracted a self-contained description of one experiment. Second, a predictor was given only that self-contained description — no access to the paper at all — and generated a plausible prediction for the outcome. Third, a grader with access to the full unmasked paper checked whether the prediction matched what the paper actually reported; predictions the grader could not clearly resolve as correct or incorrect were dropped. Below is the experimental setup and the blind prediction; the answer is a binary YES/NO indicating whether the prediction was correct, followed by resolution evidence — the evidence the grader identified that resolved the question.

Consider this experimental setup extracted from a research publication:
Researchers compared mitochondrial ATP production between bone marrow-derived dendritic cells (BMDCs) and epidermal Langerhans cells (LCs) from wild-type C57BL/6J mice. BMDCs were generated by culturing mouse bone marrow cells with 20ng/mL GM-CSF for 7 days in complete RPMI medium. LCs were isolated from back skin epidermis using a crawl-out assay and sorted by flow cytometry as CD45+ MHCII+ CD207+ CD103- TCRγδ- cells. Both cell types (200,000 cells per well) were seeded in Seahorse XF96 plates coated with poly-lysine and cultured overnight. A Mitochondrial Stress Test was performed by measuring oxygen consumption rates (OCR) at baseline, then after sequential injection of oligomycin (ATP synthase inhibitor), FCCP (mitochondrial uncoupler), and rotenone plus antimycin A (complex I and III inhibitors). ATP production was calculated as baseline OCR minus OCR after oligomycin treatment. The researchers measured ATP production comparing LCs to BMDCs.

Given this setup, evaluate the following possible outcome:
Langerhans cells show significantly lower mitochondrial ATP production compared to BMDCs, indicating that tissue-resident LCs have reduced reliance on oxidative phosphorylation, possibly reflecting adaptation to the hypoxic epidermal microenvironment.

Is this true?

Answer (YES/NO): NO